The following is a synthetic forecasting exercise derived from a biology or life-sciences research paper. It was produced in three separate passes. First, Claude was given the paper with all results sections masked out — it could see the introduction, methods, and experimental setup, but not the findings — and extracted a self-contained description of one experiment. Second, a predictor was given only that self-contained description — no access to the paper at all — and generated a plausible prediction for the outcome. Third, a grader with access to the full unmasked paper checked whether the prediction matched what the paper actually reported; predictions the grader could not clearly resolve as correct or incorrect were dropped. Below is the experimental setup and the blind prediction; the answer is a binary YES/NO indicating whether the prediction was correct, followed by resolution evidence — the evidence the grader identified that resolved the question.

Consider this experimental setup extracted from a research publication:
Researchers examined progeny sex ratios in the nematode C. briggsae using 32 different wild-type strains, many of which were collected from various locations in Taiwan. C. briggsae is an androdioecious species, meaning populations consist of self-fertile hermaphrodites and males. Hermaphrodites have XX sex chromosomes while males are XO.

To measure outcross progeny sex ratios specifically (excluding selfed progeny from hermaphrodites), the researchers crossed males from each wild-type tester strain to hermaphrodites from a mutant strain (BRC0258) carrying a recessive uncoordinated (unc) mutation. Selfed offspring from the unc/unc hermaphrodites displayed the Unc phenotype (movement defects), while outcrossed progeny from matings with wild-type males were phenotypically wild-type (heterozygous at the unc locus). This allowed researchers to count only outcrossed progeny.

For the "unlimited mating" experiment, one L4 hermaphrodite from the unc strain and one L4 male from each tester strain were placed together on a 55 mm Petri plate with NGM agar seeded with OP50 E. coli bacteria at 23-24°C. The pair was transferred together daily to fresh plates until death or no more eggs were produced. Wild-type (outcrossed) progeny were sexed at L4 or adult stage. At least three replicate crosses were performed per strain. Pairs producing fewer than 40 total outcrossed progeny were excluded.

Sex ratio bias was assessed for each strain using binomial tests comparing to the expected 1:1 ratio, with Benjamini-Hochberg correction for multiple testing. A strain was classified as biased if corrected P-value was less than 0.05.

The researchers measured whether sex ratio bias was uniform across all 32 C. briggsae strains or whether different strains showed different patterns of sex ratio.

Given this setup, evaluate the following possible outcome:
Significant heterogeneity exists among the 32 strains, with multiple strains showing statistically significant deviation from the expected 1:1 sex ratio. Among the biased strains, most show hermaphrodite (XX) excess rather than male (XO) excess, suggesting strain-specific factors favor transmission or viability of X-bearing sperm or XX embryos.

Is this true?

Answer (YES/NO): YES